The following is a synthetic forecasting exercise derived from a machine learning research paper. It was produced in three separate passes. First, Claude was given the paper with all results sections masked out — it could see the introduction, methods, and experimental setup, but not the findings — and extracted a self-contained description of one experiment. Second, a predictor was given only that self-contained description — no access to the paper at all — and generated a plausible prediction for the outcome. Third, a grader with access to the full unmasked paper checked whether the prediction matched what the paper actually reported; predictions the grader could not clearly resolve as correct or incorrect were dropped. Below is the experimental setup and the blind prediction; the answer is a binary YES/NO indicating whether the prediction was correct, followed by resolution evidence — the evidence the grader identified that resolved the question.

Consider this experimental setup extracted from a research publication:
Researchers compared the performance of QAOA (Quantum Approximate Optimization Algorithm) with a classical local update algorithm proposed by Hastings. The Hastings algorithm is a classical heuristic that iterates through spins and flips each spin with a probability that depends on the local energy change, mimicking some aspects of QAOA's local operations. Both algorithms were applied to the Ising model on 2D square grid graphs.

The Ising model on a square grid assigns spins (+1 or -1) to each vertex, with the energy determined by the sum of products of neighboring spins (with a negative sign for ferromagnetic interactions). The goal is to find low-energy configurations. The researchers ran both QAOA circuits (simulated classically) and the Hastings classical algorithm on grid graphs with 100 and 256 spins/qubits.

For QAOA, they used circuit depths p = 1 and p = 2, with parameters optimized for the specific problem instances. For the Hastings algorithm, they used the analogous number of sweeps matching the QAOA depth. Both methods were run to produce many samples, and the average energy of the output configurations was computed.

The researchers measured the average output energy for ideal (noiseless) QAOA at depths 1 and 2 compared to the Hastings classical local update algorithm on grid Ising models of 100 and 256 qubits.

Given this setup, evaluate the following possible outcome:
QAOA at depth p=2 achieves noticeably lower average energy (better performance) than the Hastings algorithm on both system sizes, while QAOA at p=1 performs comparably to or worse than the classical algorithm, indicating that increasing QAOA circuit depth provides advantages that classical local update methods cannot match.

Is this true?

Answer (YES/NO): NO